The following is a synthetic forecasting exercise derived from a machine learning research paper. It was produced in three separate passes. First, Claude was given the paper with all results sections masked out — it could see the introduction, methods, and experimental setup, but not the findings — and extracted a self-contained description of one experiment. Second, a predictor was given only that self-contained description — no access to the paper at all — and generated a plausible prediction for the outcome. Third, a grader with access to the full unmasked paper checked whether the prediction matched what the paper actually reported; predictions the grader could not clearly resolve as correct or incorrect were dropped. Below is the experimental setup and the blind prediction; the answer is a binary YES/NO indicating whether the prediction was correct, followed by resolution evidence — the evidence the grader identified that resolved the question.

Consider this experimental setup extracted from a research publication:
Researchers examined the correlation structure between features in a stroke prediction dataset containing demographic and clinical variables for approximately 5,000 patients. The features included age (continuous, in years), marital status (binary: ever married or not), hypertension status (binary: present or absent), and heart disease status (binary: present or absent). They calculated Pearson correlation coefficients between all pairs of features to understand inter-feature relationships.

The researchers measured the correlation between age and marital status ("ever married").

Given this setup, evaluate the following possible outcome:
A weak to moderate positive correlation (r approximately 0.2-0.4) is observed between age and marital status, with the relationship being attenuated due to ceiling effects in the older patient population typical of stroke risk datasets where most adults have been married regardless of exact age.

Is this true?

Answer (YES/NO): NO